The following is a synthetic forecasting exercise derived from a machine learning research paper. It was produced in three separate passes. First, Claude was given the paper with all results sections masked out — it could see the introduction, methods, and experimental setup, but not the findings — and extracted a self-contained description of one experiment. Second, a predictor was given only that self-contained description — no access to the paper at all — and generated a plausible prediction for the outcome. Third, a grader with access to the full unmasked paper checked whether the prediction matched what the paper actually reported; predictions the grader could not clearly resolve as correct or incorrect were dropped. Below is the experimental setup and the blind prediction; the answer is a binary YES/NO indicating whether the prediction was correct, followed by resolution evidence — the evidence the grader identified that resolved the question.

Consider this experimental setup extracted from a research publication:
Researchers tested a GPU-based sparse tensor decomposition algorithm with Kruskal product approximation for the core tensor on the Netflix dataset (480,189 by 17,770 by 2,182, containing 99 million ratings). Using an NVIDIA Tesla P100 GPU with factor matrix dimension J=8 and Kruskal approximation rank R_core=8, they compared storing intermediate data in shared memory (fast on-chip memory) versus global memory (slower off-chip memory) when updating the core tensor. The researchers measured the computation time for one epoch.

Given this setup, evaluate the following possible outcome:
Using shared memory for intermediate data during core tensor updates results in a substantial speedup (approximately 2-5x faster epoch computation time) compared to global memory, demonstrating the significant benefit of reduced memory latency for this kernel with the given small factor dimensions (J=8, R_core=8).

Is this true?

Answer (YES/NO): NO